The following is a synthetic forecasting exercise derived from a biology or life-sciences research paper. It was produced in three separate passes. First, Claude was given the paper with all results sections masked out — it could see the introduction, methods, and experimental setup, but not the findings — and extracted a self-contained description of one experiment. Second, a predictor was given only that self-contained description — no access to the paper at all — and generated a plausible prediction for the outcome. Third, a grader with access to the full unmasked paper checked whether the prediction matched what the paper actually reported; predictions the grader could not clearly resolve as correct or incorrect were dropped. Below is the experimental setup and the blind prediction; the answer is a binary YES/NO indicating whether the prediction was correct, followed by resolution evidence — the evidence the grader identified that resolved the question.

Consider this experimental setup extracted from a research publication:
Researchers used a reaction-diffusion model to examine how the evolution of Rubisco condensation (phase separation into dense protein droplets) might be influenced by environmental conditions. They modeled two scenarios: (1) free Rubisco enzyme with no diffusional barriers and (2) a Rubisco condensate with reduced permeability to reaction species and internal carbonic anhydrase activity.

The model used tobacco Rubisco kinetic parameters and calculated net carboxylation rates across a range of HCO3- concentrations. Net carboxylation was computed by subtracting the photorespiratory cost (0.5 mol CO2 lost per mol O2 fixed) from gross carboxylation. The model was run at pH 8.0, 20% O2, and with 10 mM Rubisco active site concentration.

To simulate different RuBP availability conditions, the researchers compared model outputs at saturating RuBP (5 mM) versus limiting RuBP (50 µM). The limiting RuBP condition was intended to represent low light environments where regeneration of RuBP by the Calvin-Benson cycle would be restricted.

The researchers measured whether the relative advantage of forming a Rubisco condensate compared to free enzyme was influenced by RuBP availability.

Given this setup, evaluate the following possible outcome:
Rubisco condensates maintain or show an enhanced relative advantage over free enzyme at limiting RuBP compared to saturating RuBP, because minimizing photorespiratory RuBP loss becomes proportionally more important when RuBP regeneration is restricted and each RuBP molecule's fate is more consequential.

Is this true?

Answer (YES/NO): YES